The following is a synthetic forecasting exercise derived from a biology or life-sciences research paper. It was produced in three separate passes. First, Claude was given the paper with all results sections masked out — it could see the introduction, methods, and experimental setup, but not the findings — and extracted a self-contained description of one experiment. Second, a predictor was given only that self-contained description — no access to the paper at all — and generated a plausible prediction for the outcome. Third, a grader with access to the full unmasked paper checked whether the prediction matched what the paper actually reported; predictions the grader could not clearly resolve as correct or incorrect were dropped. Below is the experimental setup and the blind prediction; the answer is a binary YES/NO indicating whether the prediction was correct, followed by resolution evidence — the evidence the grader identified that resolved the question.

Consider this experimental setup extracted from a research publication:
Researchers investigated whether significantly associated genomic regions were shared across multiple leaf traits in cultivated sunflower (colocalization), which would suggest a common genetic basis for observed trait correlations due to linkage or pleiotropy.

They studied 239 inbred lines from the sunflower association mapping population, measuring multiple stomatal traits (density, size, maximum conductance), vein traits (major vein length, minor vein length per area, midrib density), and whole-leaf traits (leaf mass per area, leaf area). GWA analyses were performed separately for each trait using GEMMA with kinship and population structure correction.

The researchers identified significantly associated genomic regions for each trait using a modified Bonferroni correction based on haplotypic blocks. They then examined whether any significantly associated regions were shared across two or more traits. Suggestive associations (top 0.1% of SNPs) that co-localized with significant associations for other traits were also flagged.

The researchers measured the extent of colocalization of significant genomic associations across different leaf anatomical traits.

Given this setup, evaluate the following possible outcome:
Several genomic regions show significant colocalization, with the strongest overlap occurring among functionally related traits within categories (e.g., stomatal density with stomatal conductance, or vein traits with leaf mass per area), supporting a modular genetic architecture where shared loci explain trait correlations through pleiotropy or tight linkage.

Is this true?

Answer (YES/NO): NO